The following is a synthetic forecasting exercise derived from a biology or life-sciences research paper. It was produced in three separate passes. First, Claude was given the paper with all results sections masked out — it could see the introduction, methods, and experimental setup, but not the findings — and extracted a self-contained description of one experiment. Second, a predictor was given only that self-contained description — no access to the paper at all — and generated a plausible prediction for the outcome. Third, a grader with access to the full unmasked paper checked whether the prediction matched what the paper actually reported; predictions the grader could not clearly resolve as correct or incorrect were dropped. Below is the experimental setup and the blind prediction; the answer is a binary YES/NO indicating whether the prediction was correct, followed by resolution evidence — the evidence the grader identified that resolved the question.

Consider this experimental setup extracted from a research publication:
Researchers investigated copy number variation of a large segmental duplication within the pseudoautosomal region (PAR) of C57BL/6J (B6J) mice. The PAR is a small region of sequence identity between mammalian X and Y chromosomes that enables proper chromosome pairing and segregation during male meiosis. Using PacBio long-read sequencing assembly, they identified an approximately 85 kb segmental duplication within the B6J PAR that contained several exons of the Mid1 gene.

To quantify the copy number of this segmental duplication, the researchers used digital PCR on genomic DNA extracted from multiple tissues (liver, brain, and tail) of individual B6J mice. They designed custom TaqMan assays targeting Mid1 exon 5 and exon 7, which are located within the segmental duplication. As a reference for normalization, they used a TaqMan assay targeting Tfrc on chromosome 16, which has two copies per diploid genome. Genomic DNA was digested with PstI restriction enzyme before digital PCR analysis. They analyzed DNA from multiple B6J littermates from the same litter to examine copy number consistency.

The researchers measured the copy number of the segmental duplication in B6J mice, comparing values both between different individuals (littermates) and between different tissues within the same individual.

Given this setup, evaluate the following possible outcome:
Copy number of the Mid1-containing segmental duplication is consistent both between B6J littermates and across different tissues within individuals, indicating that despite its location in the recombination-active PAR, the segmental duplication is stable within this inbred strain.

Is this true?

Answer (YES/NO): NO